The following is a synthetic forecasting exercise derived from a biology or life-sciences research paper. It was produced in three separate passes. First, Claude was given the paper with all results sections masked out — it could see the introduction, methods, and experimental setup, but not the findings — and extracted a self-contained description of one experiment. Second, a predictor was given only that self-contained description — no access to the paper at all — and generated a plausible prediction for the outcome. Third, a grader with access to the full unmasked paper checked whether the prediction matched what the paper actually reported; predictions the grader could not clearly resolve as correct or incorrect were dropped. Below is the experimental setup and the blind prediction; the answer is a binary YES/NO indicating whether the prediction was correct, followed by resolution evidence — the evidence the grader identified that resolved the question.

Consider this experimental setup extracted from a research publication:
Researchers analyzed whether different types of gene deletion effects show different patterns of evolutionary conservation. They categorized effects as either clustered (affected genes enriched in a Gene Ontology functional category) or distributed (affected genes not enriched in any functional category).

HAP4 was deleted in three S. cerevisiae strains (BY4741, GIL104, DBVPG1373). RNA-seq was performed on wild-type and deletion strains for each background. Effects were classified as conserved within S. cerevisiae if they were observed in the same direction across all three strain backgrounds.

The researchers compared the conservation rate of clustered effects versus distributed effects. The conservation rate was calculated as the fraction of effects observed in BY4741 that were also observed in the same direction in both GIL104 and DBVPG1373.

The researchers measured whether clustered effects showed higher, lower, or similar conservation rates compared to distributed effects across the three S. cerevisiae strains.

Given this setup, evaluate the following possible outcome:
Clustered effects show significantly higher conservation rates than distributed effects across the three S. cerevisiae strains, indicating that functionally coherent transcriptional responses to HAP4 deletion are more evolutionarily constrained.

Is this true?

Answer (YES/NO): YES